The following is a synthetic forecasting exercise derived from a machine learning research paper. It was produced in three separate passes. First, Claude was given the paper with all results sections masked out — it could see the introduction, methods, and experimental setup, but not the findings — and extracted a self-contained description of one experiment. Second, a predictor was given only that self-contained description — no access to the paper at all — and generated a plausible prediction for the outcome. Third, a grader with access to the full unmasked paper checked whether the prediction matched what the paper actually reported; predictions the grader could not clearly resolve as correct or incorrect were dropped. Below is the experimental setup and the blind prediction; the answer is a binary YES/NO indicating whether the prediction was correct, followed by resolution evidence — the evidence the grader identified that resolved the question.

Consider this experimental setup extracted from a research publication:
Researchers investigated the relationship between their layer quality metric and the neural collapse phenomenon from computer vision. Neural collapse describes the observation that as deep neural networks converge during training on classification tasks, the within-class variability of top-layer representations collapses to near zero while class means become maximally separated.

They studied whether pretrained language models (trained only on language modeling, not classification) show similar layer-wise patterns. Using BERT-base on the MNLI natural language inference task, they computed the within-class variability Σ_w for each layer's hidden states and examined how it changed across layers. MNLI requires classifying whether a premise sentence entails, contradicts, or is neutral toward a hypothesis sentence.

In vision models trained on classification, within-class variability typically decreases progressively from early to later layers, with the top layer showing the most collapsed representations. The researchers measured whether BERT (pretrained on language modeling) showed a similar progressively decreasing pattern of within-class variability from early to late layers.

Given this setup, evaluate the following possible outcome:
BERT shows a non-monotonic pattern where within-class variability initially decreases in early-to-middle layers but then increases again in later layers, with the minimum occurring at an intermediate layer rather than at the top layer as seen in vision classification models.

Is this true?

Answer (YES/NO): YES